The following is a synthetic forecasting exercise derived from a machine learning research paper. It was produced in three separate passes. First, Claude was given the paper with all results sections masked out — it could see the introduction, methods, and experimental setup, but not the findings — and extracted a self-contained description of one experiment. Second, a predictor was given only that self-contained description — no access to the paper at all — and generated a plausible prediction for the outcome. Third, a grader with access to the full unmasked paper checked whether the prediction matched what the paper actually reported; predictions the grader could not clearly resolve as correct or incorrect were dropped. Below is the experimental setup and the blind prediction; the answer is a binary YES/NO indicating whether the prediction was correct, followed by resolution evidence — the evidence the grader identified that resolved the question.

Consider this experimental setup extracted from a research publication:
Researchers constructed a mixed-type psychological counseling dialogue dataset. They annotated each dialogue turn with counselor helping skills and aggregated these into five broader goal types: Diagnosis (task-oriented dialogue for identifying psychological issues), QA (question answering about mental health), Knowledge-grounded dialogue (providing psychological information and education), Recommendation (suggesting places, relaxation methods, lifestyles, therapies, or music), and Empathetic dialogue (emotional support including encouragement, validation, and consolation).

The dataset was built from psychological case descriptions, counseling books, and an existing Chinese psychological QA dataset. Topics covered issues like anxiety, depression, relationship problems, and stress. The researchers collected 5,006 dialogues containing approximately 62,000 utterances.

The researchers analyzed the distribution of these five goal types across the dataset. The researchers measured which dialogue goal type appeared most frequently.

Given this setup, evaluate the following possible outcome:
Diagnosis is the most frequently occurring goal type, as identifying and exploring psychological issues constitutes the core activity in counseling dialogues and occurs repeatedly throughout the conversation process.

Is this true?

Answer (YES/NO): NO